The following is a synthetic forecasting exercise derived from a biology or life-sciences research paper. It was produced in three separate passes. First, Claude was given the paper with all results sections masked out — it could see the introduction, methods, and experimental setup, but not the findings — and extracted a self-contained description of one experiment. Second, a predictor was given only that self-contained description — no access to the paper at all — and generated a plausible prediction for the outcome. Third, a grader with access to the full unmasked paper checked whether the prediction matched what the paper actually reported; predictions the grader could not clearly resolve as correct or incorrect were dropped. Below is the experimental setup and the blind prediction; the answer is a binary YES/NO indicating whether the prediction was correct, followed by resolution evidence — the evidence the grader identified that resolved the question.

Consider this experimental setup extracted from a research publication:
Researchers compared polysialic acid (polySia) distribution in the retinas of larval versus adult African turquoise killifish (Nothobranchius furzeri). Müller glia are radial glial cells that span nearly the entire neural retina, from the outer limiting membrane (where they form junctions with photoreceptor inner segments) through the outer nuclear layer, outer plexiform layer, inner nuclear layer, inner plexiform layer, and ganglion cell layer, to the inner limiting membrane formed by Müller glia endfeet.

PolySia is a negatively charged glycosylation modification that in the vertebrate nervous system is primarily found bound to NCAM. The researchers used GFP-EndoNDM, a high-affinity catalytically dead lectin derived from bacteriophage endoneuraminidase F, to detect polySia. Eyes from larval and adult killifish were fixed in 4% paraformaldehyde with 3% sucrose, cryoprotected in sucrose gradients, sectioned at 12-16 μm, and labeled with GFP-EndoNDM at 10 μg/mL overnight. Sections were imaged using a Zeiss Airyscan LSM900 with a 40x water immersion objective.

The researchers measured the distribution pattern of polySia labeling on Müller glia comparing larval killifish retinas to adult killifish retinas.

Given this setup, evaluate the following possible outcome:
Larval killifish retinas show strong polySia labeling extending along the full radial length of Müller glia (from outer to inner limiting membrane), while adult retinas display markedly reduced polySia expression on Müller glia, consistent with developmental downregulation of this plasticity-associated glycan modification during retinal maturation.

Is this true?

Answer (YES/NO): NO